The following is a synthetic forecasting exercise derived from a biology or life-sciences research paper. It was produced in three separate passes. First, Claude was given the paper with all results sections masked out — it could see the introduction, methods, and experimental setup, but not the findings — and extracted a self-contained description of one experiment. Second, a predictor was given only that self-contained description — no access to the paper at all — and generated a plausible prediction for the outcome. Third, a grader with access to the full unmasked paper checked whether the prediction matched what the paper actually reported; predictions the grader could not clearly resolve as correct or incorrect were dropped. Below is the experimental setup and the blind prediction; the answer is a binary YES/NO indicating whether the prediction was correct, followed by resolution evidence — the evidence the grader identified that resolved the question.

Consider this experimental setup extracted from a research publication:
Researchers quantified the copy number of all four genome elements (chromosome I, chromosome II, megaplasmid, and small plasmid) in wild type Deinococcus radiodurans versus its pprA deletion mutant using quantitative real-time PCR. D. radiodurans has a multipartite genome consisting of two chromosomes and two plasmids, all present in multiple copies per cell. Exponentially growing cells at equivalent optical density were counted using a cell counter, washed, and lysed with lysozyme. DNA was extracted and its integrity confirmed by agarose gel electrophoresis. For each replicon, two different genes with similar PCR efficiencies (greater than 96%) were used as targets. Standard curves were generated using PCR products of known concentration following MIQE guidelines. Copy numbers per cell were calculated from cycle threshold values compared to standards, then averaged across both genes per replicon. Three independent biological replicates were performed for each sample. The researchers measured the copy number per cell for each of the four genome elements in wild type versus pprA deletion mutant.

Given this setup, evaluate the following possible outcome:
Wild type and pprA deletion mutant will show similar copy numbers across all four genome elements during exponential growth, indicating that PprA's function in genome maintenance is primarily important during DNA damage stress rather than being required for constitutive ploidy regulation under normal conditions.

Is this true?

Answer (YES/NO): NO